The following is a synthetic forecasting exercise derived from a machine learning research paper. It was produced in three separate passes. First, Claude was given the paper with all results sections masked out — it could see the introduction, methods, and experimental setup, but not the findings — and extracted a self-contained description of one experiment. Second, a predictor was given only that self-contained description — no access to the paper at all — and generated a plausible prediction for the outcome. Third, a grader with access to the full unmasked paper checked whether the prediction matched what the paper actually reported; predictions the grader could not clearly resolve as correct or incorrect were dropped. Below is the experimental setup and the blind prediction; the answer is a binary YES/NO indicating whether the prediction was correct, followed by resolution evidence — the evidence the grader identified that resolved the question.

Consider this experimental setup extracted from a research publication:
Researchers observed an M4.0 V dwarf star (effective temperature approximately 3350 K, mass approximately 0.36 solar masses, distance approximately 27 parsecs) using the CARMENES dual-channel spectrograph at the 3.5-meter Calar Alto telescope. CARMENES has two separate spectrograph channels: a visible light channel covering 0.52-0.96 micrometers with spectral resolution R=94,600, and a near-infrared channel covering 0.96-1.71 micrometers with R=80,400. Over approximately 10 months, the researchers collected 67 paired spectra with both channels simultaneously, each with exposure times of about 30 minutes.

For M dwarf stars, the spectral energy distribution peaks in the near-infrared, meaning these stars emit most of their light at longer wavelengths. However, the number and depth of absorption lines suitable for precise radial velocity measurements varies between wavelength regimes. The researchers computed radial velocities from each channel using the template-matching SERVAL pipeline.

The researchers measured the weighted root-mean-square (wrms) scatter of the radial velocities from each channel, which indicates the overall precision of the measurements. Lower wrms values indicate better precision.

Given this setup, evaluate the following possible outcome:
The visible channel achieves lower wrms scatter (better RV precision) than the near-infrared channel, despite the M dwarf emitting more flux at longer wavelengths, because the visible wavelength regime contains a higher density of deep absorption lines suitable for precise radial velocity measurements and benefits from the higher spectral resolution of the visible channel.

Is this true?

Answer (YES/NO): YES